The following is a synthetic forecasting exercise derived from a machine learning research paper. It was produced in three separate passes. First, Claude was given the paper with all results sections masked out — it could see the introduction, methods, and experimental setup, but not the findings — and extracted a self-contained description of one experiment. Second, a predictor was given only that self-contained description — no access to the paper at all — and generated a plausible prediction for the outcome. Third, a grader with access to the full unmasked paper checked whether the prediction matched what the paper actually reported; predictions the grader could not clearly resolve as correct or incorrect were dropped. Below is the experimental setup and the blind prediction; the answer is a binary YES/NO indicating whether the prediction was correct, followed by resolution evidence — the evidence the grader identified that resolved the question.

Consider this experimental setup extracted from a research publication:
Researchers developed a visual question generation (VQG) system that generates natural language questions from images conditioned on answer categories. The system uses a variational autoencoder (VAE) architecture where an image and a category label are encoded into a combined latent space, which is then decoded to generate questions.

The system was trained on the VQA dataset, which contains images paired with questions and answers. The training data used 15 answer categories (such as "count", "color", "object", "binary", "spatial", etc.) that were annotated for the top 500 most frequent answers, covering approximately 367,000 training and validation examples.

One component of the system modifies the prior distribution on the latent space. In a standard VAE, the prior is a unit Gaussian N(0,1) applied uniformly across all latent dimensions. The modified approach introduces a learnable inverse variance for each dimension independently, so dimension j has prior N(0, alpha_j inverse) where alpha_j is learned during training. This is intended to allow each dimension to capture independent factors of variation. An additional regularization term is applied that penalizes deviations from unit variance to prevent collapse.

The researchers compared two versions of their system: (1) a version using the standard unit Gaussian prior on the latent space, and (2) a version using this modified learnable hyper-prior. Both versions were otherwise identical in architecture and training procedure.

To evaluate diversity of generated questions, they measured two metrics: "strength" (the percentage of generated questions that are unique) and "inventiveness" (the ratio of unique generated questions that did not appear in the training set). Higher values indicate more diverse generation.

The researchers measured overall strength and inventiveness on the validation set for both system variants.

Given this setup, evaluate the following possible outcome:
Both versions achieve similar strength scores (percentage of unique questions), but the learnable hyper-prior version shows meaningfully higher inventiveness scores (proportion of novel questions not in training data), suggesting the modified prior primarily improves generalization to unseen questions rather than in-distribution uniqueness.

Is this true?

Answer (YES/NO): NO